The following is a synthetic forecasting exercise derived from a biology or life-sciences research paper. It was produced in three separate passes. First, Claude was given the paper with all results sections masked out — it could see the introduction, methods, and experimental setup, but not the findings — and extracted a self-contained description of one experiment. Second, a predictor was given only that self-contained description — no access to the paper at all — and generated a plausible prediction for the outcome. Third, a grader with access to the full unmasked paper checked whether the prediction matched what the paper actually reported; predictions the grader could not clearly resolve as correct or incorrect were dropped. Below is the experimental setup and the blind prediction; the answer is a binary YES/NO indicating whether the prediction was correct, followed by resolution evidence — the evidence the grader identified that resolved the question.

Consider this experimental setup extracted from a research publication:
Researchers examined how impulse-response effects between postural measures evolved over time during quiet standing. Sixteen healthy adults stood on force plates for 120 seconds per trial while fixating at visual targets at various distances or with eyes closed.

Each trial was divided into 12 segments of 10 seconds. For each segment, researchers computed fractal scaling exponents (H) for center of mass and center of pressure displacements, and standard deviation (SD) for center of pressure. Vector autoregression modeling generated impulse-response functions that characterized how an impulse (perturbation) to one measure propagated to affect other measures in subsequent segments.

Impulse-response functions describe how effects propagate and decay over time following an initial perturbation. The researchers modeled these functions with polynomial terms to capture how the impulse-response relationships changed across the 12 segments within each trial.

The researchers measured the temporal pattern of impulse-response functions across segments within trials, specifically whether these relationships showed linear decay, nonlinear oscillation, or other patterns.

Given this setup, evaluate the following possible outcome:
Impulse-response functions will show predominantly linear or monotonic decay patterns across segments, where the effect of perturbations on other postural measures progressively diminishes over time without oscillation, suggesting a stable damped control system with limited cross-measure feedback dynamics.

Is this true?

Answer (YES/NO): NO